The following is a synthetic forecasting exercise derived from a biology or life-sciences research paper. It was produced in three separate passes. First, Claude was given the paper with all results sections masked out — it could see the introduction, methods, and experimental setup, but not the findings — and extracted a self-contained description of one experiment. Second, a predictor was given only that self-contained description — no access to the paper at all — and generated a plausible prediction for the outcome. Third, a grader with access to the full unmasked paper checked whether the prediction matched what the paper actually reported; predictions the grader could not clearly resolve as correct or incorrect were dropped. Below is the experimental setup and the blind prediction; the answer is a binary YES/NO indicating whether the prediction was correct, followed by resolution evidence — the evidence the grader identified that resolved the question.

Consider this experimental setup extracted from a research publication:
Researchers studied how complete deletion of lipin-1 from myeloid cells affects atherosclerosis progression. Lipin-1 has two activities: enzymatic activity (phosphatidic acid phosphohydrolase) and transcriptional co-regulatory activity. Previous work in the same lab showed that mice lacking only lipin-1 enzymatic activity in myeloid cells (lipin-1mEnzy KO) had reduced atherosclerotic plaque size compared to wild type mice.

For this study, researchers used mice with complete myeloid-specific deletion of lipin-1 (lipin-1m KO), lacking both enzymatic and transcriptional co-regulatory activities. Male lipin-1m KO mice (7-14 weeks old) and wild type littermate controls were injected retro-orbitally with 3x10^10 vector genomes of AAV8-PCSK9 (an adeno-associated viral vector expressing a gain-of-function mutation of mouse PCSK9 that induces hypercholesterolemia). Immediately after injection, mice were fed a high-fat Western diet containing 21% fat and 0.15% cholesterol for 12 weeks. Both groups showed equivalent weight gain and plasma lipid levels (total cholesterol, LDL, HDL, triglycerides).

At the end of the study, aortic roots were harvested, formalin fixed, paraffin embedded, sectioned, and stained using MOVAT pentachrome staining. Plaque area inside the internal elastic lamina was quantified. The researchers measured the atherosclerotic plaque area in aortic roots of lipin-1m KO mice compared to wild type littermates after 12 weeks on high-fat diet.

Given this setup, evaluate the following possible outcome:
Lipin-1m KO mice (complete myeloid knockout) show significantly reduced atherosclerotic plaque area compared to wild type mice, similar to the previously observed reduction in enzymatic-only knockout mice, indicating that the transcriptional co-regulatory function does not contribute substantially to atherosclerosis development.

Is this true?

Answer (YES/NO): NO